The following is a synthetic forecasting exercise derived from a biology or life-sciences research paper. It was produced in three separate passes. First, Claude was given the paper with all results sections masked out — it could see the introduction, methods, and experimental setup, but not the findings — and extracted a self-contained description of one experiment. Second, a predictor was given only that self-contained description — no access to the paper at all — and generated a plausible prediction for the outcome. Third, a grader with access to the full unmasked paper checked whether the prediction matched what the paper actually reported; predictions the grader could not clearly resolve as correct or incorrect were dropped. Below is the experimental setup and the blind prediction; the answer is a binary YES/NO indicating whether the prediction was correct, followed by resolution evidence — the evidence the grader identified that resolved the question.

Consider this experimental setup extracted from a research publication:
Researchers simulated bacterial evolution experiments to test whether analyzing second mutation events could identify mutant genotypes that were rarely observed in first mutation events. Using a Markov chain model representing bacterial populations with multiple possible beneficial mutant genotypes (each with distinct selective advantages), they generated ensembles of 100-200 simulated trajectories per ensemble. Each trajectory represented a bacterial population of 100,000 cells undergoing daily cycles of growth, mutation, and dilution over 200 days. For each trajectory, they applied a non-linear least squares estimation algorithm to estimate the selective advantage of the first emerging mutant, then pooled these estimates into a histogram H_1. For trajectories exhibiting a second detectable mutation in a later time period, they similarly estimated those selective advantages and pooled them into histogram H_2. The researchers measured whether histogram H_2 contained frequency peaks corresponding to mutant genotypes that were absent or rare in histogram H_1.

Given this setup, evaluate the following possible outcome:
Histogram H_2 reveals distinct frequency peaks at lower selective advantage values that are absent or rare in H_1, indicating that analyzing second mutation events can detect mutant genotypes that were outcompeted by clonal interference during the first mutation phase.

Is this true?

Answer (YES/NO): NO